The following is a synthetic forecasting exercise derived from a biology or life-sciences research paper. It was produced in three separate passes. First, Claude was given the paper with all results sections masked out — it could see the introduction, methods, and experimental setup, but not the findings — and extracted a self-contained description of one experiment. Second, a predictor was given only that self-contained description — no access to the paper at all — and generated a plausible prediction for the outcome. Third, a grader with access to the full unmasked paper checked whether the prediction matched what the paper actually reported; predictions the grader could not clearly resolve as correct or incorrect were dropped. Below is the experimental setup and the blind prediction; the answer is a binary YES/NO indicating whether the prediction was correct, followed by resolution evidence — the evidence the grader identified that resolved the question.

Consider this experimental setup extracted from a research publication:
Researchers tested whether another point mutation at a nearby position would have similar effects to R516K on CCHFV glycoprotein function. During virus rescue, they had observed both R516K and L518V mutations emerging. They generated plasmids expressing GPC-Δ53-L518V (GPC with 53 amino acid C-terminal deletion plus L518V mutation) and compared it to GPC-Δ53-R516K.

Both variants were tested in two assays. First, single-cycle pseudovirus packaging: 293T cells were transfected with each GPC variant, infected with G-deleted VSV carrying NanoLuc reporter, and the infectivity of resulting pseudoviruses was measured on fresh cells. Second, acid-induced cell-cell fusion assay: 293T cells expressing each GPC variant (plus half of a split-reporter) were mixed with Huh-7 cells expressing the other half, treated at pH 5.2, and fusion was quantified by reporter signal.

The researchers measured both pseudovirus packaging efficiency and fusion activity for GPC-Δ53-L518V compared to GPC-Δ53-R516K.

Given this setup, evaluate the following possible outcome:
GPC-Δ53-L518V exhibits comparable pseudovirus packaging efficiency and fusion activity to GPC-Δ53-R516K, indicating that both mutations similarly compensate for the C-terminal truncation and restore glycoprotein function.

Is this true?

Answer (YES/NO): NO